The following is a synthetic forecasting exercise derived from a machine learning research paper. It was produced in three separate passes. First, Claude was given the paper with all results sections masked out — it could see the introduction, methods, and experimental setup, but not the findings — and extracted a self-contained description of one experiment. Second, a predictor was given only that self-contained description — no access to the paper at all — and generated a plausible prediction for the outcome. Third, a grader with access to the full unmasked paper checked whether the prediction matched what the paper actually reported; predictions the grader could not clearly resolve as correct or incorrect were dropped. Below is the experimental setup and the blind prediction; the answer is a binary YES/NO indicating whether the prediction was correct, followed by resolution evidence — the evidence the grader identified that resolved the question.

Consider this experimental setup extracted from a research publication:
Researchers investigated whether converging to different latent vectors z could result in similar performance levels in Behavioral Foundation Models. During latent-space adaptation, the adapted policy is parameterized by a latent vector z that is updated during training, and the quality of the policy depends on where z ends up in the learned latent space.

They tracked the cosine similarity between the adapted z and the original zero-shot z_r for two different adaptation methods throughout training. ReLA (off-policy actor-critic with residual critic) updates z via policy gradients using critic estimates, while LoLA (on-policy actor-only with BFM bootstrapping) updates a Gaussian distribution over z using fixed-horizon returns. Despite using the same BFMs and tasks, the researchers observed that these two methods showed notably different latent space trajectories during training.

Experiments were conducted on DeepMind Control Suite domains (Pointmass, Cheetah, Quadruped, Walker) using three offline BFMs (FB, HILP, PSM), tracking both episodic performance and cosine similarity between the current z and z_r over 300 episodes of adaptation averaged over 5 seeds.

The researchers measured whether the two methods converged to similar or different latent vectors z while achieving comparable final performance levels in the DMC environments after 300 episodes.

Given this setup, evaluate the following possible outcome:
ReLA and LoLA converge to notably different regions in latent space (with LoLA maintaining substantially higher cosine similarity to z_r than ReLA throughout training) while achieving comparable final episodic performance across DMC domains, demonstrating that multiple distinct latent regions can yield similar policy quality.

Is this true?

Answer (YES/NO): YES